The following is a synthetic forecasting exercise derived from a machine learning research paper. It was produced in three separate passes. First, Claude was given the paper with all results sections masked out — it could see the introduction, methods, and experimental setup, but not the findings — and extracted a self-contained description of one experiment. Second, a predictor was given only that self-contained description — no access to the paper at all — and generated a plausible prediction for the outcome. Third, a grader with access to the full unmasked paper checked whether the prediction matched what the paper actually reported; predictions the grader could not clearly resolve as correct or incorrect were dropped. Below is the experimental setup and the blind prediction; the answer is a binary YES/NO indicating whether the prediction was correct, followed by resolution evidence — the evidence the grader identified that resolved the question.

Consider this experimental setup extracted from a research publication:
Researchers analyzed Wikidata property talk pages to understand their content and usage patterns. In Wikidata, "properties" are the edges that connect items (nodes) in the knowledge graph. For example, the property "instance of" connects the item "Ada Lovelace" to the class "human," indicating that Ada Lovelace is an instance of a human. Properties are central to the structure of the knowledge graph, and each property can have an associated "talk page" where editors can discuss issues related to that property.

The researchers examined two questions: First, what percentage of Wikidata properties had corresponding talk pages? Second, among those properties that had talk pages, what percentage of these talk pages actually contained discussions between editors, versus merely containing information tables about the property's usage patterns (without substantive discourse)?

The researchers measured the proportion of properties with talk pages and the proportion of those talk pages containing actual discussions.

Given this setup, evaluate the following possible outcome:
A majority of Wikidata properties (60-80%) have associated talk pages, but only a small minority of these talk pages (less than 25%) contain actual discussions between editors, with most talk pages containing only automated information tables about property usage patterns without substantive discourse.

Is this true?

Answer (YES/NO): NO